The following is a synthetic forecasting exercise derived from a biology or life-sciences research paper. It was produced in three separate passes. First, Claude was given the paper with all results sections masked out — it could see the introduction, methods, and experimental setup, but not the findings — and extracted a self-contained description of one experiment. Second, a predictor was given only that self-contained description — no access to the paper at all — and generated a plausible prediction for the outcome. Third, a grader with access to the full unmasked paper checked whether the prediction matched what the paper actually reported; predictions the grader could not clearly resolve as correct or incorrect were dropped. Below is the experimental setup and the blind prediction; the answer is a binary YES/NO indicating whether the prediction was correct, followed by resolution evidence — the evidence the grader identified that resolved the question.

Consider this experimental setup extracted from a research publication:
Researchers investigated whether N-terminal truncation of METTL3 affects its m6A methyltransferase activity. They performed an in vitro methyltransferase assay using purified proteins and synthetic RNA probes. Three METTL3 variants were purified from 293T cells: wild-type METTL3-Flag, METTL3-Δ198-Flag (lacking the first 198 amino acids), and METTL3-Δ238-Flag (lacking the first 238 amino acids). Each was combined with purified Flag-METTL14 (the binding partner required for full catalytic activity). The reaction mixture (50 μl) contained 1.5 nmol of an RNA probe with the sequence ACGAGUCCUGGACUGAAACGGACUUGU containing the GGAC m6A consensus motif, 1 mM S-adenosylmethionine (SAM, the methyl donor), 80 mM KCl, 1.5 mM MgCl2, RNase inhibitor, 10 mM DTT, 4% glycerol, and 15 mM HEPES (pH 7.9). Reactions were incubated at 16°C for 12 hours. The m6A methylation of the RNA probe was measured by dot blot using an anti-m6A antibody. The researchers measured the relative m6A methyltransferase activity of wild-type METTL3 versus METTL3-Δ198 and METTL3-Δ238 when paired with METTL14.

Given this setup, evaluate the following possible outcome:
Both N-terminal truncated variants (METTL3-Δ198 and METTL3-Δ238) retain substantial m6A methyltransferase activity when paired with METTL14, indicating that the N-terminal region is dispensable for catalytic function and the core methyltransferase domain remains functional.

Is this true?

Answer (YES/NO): YES